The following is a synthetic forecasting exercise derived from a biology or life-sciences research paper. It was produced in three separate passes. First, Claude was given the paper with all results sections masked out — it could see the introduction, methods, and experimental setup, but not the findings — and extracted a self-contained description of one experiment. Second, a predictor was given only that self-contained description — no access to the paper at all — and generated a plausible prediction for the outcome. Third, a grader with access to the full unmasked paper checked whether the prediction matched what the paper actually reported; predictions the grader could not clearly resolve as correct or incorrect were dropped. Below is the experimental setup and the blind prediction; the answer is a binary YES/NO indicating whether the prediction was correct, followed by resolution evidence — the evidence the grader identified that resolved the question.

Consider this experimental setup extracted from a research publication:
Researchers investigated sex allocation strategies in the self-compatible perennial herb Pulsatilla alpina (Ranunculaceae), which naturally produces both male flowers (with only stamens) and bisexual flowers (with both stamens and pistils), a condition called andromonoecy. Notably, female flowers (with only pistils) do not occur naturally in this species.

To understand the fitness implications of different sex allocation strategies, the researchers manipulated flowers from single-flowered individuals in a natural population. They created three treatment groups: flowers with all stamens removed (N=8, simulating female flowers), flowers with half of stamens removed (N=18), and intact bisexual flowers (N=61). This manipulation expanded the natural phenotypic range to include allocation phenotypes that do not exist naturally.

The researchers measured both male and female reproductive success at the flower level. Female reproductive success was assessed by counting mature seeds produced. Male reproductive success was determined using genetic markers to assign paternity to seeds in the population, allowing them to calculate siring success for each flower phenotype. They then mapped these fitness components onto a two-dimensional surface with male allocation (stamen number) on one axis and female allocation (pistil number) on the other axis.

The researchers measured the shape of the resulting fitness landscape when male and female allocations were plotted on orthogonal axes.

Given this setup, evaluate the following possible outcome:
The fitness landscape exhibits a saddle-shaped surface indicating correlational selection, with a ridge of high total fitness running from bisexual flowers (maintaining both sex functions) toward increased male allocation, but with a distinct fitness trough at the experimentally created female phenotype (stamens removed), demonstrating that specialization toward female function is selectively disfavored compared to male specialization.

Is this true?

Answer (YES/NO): NO